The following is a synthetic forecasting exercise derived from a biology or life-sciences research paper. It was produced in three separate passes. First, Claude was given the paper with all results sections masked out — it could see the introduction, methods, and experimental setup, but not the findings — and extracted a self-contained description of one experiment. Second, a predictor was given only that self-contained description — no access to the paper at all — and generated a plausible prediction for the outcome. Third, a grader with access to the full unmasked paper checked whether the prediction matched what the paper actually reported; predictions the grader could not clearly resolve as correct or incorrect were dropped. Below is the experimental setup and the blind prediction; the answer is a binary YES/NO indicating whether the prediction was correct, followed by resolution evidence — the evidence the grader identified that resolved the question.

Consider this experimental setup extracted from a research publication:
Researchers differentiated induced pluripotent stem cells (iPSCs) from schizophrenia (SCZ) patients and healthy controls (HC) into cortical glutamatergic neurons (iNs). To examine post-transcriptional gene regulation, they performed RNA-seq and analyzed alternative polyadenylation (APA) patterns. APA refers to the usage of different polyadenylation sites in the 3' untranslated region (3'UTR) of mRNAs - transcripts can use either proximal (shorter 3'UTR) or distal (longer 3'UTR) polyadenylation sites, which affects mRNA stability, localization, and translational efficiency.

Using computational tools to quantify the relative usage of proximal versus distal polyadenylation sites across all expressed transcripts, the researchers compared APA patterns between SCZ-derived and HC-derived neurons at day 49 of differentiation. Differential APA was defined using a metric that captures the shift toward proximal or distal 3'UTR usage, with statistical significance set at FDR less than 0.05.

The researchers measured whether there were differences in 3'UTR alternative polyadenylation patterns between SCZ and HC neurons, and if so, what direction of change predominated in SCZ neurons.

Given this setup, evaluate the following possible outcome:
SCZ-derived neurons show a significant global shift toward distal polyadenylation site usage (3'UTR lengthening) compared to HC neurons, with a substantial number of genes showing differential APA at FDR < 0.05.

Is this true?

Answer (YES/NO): NO